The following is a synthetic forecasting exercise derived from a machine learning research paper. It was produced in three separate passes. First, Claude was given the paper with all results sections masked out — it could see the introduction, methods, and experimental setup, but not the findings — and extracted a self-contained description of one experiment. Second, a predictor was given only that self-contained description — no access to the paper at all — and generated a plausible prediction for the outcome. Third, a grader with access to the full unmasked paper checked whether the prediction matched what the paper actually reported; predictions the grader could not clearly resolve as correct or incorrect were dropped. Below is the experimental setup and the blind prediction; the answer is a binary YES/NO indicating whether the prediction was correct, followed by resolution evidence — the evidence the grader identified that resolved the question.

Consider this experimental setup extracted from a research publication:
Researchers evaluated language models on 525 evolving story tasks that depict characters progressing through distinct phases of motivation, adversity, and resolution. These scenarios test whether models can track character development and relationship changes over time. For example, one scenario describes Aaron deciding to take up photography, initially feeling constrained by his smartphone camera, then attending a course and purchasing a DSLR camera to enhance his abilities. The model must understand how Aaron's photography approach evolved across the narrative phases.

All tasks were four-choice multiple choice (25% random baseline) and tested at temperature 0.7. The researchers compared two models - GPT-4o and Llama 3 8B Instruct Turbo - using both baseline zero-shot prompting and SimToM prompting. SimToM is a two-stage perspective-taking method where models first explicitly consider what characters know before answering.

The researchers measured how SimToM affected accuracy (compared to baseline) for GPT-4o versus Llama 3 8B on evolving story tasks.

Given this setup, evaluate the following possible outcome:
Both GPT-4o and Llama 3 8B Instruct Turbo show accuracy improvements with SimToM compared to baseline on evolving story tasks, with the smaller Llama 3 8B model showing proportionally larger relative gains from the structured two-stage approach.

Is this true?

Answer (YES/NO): NO